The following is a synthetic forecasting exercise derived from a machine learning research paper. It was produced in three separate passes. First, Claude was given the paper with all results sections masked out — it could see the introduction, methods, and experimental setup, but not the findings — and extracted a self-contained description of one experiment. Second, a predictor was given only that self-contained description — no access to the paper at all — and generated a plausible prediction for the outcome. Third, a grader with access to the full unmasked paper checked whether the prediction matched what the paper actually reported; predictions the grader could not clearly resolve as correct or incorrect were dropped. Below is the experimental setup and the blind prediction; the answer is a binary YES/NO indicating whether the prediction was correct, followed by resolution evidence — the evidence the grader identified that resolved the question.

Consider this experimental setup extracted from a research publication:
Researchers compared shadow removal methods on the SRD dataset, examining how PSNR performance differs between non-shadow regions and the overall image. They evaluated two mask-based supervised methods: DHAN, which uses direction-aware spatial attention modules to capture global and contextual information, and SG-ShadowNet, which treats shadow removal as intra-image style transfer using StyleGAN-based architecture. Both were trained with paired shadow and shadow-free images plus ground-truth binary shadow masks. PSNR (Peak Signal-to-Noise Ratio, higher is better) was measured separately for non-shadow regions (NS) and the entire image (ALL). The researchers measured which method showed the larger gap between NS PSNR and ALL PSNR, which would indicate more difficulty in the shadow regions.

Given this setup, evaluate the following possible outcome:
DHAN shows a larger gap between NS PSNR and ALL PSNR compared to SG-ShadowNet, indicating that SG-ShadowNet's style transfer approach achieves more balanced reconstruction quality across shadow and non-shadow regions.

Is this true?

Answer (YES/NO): NO